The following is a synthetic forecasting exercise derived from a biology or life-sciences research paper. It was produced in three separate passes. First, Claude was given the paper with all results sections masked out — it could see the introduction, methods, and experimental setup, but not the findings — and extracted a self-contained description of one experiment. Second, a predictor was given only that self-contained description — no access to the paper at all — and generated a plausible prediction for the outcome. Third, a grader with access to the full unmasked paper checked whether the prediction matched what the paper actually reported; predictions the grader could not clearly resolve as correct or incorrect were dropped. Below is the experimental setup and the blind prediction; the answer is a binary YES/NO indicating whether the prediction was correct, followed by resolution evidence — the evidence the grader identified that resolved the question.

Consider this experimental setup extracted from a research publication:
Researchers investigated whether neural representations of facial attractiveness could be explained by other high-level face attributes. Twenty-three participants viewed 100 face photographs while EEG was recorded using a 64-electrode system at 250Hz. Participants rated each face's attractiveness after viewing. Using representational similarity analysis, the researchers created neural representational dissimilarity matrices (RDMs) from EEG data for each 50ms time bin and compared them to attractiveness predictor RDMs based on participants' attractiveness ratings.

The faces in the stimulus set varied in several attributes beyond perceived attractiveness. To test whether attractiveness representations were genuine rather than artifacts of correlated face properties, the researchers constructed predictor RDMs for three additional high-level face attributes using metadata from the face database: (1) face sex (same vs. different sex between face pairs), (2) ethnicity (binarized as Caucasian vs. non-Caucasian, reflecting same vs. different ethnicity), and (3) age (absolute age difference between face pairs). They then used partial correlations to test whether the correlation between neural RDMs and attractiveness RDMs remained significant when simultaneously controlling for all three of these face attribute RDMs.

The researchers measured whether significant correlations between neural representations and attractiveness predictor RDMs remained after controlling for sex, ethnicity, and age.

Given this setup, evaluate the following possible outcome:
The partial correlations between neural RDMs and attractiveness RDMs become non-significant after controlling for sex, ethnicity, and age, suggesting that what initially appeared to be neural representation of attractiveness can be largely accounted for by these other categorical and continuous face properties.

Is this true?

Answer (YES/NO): NO